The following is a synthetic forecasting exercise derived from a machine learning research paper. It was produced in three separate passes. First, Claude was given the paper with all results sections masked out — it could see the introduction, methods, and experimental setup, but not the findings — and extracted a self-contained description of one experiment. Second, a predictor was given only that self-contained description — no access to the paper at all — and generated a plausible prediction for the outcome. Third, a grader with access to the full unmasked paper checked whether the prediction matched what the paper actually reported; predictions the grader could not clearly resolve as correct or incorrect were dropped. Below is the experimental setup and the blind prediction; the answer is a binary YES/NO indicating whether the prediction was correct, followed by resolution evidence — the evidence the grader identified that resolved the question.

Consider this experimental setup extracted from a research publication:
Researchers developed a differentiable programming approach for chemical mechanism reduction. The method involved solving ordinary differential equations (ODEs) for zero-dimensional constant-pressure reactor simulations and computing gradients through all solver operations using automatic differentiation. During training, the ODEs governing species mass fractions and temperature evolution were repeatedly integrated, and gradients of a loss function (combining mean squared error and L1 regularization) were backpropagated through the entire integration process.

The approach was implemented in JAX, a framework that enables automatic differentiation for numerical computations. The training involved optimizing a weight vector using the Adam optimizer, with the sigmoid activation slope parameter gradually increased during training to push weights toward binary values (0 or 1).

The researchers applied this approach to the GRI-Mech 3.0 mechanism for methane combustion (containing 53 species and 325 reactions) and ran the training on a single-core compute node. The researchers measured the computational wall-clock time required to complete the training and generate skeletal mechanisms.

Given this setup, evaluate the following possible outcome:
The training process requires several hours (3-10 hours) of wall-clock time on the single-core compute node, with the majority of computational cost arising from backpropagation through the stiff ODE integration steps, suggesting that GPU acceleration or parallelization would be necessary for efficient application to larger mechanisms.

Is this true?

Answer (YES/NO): NO